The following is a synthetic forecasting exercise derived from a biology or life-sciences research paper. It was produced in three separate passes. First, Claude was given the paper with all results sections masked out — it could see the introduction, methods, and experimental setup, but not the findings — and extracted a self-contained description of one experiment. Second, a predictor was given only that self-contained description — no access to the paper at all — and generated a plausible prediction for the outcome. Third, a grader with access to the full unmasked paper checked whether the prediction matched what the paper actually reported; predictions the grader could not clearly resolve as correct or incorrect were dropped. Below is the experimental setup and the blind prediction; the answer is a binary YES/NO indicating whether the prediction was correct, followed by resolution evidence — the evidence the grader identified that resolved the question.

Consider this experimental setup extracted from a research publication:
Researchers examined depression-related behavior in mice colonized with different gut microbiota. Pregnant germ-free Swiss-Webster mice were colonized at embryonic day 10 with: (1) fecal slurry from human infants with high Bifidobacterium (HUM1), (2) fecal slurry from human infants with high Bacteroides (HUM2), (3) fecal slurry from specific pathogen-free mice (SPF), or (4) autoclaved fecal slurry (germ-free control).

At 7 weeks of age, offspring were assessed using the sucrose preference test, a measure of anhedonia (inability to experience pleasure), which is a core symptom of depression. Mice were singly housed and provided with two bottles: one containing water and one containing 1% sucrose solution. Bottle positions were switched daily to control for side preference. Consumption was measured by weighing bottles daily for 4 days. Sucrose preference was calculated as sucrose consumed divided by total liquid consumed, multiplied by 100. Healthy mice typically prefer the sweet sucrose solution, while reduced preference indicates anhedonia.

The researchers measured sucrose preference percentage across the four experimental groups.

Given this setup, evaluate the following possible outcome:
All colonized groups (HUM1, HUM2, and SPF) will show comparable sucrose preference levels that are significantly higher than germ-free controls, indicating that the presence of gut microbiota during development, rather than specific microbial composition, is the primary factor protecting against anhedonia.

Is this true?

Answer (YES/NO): NO